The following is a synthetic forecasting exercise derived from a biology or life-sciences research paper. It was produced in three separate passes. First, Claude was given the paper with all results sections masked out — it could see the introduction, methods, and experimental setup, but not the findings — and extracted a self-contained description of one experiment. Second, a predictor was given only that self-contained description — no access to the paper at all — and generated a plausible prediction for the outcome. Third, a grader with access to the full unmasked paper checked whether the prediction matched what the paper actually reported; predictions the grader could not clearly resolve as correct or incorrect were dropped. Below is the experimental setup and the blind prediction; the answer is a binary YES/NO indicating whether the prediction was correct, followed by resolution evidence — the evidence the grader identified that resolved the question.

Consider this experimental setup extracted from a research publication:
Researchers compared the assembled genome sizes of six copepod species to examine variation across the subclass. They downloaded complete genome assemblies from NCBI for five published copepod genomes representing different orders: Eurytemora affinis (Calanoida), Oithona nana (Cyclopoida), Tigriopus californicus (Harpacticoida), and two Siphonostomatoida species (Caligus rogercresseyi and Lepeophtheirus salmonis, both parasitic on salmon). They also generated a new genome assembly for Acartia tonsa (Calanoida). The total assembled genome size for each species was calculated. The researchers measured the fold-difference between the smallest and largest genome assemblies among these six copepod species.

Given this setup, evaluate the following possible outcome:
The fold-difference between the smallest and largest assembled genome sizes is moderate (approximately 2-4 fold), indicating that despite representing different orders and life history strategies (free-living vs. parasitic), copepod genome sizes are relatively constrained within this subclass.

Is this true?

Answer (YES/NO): NO